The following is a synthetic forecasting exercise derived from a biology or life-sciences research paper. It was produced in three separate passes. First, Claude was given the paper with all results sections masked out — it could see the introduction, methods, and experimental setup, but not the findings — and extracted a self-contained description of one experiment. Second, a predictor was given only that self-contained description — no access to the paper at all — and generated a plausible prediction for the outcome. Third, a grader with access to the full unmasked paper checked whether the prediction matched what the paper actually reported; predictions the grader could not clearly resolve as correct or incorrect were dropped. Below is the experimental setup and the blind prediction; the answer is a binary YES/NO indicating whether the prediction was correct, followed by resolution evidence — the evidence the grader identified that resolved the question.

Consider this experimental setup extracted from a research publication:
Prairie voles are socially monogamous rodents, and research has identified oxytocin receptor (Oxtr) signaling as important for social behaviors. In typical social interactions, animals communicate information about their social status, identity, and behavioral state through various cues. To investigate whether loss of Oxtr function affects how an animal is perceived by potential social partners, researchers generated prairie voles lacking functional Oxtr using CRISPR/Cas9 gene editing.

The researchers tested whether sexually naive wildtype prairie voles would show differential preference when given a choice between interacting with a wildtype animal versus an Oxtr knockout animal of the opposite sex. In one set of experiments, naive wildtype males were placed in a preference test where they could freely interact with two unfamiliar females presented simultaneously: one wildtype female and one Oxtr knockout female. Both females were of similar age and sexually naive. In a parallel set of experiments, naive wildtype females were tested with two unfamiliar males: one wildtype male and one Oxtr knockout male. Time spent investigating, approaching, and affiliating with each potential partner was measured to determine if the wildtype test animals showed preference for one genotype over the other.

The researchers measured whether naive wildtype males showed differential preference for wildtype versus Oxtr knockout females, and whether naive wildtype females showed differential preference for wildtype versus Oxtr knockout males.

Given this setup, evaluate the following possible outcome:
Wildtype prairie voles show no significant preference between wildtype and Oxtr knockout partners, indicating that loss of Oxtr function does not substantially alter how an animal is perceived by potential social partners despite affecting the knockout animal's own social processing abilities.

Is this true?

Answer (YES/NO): NO